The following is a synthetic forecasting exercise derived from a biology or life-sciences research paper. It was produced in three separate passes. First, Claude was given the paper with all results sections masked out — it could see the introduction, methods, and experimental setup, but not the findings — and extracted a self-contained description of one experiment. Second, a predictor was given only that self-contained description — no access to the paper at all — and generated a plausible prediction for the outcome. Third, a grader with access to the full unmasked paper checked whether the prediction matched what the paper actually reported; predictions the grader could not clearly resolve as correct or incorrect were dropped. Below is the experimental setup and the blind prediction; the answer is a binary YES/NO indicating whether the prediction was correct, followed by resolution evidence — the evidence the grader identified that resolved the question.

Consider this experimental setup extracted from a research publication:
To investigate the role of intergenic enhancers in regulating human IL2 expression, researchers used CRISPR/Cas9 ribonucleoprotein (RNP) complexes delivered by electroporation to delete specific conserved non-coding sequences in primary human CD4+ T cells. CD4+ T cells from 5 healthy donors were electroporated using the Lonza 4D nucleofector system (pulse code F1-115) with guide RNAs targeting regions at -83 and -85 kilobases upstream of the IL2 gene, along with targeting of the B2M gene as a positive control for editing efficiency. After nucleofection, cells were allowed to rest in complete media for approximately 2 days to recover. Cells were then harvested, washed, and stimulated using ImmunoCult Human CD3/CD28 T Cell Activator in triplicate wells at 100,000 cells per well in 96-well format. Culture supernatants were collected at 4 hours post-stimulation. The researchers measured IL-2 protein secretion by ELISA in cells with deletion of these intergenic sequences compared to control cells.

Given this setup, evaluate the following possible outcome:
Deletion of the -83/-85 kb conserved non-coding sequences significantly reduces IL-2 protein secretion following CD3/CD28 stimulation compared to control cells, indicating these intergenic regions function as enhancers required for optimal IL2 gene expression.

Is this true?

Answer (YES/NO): YES